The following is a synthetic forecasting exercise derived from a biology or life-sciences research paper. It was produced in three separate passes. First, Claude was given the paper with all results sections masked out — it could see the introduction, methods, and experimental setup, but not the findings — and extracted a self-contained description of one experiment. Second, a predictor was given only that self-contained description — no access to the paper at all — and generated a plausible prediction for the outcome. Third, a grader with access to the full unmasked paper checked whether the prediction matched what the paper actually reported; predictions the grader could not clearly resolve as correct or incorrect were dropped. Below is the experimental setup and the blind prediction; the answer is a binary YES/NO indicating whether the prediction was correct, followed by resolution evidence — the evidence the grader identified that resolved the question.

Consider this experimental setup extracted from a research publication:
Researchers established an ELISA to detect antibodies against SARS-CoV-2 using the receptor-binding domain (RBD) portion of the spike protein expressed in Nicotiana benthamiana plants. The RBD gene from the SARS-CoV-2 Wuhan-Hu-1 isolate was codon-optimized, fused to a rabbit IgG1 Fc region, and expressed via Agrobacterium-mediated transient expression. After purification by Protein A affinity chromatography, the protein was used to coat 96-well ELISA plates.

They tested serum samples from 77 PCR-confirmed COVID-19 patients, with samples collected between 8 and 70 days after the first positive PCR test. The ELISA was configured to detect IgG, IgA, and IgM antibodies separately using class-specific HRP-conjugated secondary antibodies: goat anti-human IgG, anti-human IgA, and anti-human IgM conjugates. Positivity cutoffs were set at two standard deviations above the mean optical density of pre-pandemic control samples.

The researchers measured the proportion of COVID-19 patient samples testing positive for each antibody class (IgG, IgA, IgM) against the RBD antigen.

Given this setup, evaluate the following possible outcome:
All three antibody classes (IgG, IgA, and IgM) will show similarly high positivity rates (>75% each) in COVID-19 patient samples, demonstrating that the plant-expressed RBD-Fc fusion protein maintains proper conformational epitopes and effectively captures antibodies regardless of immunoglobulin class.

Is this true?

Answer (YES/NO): NO